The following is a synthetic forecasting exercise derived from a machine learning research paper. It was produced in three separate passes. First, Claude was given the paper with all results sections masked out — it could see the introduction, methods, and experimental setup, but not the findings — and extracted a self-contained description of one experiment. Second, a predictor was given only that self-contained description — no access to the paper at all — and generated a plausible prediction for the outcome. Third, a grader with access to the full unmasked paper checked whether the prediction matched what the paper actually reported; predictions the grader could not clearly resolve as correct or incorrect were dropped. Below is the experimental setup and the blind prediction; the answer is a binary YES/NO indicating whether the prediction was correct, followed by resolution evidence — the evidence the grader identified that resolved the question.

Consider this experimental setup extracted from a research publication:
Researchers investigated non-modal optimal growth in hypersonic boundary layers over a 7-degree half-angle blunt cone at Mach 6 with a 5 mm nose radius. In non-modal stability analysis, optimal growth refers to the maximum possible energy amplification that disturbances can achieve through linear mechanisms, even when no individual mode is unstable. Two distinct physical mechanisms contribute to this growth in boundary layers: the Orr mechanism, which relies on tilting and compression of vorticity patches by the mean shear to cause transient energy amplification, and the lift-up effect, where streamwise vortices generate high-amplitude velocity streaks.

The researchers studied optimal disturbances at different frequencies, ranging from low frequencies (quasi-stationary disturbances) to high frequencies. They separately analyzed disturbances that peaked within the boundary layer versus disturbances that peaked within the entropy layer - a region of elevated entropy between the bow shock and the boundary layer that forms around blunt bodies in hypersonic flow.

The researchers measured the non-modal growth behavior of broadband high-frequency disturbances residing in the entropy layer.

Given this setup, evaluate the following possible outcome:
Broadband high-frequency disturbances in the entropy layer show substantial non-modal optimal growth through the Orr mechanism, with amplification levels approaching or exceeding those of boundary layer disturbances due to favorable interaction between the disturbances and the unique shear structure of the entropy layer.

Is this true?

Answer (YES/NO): NO